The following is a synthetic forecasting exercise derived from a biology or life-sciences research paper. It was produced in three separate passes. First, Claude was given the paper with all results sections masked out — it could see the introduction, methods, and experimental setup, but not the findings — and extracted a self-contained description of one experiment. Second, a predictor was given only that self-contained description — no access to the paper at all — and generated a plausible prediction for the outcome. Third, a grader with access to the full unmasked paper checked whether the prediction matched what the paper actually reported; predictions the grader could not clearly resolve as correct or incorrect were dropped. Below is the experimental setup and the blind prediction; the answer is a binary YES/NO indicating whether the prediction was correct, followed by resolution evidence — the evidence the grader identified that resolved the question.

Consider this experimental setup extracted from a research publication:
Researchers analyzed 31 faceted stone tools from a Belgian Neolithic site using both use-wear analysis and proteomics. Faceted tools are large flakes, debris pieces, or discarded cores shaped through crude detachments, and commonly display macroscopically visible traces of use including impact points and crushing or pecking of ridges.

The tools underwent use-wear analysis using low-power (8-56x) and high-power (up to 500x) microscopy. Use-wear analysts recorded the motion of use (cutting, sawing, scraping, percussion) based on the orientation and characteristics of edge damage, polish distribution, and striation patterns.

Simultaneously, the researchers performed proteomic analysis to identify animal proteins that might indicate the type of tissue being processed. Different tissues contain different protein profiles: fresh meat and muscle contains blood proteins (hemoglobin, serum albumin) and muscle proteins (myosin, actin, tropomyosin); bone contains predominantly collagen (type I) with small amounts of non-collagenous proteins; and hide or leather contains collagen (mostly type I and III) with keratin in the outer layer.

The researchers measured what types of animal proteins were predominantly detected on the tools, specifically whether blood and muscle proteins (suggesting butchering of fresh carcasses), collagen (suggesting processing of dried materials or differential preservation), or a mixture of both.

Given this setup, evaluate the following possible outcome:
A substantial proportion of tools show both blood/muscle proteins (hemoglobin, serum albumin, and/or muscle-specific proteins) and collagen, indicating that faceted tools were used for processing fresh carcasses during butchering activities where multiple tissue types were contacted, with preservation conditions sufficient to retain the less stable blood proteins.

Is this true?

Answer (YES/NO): NO